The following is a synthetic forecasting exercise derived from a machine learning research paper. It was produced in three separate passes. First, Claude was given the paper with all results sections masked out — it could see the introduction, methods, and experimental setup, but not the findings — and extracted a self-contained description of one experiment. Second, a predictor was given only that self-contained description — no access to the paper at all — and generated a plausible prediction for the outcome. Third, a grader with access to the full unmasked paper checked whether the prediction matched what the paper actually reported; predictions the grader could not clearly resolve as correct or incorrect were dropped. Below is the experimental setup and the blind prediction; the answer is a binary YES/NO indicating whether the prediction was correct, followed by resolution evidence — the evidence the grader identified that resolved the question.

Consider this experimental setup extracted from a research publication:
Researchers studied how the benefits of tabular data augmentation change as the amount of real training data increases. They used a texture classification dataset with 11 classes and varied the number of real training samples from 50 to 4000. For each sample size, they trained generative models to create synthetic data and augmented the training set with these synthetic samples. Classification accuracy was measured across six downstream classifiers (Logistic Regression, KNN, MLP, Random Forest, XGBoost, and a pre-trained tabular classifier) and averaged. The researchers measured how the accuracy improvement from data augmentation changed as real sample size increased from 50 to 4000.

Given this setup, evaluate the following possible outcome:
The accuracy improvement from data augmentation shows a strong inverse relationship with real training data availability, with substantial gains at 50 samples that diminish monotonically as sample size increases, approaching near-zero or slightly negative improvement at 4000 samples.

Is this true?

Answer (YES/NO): YES